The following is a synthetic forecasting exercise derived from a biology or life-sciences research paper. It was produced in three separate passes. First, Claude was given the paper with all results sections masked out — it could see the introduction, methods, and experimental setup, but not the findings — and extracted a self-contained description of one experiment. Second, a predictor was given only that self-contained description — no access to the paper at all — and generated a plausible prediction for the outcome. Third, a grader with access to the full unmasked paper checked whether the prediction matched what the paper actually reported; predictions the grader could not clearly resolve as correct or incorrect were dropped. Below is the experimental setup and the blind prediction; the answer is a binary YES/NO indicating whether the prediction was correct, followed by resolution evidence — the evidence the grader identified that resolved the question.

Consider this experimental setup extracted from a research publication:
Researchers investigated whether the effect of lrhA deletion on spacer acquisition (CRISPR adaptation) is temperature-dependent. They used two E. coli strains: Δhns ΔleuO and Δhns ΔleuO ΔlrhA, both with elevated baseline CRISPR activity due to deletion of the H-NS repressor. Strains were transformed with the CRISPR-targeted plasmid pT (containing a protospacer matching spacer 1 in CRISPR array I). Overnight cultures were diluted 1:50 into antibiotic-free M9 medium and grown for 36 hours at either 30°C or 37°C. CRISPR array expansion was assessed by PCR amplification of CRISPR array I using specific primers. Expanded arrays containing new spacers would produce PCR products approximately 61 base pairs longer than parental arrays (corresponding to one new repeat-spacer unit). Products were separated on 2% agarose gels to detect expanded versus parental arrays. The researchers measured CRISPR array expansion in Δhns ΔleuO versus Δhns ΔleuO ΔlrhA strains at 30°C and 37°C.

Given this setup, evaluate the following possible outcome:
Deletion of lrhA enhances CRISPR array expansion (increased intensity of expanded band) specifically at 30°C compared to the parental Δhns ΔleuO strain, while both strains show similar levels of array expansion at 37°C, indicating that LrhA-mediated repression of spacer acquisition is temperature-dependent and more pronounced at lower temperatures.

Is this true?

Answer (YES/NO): NO